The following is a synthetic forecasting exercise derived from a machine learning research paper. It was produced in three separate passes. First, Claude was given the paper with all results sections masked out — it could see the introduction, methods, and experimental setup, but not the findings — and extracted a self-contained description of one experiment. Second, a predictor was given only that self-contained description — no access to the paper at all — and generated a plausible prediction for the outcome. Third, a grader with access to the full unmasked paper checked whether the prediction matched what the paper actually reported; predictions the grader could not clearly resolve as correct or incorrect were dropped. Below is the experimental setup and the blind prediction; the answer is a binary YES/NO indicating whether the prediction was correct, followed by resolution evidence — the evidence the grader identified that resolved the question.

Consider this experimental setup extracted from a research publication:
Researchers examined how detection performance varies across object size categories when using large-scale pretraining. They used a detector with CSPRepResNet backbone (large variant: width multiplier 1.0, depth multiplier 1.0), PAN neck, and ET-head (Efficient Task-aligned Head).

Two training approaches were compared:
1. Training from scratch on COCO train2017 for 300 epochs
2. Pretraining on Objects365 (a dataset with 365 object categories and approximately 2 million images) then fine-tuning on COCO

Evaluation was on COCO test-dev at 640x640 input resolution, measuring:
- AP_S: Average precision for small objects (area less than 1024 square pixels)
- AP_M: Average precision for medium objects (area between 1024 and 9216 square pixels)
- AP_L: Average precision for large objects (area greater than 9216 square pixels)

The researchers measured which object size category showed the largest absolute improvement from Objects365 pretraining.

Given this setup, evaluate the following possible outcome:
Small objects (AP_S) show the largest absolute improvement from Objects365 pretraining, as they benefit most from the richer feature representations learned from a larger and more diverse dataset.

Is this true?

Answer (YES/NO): YES